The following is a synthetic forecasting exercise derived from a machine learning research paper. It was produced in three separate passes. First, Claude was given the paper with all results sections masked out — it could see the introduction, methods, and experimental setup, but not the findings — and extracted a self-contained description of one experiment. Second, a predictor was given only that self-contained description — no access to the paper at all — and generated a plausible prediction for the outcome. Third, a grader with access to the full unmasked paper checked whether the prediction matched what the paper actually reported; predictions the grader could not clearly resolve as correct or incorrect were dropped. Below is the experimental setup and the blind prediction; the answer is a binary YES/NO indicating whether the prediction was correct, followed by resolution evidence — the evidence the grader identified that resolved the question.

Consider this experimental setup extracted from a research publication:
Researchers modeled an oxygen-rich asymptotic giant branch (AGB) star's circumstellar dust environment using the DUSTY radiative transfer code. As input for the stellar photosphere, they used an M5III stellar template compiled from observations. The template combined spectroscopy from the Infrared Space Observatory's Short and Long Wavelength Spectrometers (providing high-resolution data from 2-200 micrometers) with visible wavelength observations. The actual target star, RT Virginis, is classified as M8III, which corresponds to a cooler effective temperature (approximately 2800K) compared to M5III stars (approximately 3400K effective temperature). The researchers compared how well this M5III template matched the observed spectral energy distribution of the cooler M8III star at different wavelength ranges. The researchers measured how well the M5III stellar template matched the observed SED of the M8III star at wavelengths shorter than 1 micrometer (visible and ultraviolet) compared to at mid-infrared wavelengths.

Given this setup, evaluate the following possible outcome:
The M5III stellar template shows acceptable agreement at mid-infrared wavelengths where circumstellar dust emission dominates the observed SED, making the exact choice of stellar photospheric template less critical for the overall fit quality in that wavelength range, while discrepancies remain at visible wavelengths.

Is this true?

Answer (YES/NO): YES